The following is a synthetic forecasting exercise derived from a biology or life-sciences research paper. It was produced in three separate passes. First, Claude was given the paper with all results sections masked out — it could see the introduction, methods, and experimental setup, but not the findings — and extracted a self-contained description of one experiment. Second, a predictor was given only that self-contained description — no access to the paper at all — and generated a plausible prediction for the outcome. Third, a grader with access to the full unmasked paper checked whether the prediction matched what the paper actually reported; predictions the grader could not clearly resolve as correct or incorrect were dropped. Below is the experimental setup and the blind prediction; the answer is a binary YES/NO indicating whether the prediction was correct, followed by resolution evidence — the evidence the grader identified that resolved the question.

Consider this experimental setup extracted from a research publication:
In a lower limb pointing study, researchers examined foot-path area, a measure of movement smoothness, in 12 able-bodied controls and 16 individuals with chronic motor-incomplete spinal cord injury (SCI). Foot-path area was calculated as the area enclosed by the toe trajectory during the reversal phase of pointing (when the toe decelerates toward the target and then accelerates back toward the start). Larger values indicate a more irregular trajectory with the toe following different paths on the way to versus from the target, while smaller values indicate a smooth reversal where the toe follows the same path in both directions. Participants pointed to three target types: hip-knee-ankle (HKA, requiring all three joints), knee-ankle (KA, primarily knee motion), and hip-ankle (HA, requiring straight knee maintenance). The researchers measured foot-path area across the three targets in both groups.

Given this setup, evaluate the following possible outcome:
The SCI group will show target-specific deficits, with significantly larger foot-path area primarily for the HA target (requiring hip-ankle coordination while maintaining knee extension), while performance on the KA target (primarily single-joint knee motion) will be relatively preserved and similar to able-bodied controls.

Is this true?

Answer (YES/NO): YES